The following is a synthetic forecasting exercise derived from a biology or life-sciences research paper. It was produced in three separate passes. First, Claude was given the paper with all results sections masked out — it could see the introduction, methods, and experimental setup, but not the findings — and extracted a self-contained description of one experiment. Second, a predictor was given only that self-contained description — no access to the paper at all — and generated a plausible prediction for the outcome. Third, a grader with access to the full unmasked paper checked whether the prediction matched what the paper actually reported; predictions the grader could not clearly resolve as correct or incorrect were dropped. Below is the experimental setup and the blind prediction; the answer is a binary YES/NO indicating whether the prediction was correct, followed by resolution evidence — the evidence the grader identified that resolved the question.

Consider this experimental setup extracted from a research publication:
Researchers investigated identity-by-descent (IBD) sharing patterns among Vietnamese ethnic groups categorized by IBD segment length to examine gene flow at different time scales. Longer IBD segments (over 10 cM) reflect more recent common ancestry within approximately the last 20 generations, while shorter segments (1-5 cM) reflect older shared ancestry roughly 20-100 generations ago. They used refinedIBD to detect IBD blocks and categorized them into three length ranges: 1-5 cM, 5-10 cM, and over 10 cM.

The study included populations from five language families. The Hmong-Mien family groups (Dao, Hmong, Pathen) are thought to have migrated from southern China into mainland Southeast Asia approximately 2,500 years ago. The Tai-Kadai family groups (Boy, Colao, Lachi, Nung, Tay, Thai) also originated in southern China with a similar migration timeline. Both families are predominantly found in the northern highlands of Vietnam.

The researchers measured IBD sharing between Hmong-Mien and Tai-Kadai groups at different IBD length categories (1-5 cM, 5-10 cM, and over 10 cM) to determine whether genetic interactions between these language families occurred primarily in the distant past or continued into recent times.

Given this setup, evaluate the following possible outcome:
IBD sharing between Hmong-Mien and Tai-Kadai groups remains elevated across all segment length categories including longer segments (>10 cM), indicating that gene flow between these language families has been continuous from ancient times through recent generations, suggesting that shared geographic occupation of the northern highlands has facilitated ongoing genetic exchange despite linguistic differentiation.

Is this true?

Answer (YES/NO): NO